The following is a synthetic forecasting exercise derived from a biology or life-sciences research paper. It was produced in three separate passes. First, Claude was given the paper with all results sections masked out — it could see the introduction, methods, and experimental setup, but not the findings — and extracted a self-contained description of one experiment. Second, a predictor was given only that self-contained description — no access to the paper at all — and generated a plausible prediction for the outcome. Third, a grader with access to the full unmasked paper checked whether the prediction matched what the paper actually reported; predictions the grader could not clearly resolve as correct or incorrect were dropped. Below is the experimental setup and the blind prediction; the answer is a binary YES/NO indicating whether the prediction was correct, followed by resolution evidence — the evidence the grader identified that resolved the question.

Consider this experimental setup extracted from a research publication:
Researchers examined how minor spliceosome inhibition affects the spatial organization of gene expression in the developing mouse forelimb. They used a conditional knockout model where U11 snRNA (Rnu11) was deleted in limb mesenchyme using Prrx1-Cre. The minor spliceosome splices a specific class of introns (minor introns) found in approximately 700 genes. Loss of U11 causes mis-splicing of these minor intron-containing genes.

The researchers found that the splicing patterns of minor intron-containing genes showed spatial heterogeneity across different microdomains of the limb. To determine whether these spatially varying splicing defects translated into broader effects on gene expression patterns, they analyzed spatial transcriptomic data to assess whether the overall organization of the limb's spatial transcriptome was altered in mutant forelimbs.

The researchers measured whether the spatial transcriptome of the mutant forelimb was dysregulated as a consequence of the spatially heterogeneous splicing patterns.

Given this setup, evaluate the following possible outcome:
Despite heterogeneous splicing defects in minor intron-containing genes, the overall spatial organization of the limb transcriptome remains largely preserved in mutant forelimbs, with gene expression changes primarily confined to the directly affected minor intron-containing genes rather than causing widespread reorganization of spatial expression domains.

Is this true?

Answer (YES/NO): NO